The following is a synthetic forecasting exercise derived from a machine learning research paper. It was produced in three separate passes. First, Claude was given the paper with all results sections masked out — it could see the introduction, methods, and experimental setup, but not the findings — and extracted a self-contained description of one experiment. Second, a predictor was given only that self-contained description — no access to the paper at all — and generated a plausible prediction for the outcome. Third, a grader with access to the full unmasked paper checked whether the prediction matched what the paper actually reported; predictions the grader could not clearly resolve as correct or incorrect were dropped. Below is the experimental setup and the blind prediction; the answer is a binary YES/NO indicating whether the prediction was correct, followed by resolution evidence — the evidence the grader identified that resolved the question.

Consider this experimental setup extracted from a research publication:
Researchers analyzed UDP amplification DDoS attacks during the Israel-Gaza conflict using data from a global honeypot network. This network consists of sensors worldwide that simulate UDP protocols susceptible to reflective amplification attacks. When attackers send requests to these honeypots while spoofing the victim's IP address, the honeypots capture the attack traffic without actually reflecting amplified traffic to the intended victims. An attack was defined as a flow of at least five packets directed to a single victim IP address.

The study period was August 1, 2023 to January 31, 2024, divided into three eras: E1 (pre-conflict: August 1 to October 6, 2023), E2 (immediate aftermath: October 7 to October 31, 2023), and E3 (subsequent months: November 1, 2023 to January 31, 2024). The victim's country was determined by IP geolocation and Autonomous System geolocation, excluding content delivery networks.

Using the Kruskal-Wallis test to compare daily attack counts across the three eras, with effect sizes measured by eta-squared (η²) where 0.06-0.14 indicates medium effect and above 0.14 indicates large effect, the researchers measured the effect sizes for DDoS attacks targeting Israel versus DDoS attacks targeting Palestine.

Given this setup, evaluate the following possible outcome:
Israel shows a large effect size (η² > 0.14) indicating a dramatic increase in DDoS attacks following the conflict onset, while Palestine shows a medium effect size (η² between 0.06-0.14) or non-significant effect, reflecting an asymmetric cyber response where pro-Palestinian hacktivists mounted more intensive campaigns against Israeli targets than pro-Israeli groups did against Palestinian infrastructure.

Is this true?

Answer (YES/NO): NO